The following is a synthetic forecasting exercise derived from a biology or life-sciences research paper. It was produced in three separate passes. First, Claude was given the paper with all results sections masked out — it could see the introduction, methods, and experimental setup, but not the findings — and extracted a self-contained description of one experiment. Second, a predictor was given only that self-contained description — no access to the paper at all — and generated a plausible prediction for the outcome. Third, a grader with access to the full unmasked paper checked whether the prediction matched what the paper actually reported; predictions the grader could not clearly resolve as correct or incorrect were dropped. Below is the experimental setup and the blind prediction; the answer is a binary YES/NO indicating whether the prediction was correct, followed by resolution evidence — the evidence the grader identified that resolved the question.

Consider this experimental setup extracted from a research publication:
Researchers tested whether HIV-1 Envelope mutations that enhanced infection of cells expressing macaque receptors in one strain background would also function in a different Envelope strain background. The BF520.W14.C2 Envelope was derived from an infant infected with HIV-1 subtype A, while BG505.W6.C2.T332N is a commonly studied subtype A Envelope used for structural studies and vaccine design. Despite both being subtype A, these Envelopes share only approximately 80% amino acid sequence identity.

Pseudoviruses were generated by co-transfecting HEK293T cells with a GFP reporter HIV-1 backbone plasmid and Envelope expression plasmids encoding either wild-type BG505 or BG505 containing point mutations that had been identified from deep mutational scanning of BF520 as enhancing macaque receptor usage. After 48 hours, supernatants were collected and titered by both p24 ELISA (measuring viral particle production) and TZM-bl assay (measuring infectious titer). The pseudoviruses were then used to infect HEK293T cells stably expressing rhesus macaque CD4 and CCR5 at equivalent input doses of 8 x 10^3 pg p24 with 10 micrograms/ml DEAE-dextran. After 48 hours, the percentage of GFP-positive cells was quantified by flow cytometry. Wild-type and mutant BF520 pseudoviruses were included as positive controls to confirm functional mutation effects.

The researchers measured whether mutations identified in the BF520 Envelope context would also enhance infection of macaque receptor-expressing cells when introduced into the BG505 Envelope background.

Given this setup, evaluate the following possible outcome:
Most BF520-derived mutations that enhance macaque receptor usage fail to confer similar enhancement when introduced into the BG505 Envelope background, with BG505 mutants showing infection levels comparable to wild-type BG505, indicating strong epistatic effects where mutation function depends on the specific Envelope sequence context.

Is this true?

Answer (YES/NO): NO